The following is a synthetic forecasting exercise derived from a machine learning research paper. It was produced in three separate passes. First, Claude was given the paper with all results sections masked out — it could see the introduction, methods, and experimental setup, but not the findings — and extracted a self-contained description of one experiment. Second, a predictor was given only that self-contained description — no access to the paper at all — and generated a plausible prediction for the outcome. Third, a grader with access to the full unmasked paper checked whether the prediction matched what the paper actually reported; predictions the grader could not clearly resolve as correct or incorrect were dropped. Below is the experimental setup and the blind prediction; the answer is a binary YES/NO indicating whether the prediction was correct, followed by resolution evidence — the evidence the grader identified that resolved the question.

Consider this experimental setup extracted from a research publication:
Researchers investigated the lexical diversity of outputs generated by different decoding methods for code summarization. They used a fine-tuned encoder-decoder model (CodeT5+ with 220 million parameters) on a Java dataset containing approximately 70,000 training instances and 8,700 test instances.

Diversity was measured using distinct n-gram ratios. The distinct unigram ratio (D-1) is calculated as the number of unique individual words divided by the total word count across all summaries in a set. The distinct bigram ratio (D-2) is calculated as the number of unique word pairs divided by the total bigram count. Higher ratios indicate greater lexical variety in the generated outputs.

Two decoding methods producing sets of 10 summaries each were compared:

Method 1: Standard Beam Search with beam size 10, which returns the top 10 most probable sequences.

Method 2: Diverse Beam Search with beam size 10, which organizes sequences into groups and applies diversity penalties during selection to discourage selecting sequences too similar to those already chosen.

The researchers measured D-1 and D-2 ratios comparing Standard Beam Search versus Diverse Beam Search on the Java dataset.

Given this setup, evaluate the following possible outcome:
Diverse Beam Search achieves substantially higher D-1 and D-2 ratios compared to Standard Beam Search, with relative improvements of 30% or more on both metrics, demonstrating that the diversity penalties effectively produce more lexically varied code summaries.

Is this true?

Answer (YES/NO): NO